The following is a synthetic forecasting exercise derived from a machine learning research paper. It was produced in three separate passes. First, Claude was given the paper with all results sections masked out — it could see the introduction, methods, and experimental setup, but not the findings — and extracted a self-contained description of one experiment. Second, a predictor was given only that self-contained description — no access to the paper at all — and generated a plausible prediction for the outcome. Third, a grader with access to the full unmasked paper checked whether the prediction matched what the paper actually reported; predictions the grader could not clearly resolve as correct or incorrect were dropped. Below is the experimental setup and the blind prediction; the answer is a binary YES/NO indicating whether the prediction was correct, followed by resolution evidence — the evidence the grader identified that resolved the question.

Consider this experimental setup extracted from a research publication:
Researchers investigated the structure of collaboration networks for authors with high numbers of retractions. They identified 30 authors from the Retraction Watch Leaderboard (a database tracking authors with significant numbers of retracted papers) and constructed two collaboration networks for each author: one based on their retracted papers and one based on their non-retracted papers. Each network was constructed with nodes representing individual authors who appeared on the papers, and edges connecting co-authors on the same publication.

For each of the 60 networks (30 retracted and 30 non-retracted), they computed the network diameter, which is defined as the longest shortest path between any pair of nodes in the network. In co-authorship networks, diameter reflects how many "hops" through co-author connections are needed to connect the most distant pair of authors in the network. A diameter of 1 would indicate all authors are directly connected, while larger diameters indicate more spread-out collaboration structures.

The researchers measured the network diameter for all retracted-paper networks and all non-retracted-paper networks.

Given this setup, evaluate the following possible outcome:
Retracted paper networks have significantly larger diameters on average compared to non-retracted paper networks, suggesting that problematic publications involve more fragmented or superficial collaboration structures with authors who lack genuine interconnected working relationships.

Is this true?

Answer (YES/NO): NO